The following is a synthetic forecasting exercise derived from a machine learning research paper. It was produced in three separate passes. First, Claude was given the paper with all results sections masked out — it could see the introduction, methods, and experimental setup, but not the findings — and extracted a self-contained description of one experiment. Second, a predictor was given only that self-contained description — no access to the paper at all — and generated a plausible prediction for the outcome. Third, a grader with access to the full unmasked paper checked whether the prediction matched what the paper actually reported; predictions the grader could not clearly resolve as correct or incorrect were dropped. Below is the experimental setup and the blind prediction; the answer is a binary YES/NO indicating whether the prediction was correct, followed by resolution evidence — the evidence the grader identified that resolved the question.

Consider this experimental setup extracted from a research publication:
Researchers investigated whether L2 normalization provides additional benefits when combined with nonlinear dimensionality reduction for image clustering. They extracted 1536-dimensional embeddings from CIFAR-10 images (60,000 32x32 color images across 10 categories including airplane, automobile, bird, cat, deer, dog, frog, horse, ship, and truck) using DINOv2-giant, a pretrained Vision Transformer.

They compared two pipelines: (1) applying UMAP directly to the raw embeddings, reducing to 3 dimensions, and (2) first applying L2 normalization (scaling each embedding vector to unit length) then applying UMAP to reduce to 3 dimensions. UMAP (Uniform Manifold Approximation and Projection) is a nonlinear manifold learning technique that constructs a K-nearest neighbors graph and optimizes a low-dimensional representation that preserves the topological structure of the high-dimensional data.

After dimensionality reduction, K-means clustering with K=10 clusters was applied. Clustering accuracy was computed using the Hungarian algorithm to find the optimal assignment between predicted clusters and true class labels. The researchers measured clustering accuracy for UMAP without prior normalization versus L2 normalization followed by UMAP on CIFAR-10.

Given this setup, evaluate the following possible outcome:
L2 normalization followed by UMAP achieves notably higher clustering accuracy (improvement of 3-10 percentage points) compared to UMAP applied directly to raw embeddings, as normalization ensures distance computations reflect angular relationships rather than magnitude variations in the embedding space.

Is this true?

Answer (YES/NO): YES